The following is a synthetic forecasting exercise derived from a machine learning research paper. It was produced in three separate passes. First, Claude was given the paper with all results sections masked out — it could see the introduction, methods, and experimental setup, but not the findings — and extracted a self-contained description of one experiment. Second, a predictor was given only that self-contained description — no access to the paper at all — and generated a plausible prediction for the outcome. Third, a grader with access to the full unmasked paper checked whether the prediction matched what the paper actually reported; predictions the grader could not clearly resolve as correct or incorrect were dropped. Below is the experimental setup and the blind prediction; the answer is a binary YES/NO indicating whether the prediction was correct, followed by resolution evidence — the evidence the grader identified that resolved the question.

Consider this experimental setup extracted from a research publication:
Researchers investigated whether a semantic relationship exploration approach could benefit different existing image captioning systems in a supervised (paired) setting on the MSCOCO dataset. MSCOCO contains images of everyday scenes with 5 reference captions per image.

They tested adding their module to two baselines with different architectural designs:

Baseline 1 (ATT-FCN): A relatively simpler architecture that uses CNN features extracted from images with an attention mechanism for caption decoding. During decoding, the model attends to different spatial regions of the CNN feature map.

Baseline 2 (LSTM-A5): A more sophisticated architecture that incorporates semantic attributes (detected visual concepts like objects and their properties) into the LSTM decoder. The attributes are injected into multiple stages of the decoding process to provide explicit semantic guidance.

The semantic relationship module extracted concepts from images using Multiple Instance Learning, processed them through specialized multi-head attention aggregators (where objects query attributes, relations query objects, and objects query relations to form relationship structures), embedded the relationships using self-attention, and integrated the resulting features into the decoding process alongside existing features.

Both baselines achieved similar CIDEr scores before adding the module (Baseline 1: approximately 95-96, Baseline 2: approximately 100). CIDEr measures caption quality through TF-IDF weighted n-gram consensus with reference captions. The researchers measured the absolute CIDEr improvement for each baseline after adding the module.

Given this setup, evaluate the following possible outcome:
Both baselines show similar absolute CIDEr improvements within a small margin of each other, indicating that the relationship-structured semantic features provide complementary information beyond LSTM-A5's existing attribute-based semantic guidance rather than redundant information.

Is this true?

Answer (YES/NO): NO